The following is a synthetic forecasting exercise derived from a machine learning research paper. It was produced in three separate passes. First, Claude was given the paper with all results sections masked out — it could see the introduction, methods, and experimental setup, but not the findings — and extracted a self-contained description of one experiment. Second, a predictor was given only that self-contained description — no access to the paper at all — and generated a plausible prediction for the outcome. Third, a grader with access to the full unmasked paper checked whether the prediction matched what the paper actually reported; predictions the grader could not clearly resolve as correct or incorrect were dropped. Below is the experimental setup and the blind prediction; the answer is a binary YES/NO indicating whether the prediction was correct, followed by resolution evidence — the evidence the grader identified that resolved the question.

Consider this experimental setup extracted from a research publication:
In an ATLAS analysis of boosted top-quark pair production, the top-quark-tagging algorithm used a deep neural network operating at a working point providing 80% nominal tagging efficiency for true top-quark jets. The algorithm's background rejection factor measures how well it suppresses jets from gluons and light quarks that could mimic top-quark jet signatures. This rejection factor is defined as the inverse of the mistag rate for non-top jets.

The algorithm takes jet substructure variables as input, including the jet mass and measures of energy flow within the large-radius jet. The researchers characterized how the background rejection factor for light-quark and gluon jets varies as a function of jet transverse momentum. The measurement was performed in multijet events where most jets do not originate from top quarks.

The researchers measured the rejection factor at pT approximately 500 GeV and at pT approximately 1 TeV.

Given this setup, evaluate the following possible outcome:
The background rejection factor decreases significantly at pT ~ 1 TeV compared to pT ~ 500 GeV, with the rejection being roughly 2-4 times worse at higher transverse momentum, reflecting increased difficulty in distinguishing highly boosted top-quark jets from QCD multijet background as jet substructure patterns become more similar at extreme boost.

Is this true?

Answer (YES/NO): YES